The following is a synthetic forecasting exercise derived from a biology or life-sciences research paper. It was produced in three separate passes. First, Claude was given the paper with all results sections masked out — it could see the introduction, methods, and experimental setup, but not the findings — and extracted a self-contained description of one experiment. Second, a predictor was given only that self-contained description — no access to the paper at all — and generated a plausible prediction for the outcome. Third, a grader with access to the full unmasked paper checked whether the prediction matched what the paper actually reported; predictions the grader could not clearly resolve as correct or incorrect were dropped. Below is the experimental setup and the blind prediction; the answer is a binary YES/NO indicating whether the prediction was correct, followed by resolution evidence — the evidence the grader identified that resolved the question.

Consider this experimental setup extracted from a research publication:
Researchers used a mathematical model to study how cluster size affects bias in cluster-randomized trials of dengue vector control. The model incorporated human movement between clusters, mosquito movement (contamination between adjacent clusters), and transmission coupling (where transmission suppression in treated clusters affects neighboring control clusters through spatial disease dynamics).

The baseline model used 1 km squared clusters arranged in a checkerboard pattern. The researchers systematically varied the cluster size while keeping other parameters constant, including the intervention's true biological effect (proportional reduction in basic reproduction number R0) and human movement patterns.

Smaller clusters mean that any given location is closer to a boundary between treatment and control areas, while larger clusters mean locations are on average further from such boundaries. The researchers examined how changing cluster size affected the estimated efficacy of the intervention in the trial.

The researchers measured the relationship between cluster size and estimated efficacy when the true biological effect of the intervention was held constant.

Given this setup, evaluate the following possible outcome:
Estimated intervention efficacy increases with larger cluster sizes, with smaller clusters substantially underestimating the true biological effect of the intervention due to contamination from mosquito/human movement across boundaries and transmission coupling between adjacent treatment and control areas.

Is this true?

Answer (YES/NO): YES